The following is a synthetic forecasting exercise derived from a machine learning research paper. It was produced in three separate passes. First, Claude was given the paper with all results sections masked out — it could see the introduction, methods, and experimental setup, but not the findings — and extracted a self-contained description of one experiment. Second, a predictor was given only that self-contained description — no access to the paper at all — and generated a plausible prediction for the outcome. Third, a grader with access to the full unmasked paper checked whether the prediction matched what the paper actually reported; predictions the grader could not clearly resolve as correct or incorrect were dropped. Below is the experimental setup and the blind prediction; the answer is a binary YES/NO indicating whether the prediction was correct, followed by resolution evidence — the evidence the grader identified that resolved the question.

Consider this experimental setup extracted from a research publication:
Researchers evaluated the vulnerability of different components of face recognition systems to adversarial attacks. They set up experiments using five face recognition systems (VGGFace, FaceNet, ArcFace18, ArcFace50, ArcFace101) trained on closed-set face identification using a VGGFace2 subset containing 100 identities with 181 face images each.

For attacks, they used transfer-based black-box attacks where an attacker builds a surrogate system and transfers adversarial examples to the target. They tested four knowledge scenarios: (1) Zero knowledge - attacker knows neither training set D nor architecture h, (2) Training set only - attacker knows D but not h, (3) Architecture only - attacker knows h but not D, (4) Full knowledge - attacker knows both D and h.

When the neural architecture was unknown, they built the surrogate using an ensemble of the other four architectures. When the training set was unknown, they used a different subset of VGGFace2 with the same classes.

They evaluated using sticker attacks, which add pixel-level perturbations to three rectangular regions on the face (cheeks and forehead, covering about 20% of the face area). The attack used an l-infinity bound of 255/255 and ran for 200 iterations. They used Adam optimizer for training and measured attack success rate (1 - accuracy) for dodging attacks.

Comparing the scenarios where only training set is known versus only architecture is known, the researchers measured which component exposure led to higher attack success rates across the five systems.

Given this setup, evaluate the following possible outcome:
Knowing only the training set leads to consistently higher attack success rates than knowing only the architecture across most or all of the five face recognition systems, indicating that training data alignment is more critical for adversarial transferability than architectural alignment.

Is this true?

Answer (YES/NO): NO